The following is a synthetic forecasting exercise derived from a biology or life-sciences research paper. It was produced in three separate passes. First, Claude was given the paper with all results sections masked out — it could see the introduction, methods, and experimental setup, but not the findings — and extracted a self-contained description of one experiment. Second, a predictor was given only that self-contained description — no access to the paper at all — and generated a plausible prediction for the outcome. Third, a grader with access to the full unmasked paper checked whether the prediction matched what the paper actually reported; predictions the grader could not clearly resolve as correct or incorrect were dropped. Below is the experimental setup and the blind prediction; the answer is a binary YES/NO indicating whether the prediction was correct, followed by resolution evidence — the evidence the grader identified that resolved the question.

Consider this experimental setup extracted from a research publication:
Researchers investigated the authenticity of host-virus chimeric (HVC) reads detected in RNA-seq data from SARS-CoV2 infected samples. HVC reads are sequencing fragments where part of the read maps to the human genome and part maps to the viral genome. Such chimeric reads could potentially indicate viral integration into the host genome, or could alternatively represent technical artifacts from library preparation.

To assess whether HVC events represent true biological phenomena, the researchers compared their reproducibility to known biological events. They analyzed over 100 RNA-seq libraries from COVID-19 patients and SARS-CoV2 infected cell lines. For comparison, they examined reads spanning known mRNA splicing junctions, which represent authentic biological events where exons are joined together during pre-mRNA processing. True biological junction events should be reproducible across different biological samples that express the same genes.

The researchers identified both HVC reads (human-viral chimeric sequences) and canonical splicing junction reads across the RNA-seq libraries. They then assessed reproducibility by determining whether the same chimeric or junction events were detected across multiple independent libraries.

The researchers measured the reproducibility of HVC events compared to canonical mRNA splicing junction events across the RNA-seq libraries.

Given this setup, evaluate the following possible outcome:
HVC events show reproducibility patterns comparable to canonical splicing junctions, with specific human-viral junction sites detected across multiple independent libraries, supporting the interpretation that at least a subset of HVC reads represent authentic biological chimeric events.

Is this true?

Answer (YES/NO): NO